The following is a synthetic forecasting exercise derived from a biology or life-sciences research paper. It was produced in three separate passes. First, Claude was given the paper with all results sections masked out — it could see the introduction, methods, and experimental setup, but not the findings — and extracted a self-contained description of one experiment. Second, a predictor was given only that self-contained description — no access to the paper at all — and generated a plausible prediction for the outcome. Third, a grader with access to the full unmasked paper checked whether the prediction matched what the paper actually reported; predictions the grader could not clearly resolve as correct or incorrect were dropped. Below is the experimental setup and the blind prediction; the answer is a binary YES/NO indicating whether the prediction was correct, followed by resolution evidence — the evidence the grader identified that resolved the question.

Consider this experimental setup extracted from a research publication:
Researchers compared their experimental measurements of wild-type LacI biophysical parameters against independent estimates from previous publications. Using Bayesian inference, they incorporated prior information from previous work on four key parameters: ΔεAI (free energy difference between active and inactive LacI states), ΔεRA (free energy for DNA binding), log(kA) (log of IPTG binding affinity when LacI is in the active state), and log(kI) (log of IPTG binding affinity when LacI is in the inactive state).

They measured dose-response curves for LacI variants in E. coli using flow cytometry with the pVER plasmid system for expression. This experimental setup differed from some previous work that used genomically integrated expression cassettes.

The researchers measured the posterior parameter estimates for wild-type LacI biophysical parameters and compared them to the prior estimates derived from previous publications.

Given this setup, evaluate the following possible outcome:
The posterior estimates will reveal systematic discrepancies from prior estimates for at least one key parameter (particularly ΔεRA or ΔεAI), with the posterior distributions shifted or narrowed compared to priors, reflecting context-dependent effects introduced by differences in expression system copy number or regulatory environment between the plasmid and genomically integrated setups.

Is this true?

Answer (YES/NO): NO